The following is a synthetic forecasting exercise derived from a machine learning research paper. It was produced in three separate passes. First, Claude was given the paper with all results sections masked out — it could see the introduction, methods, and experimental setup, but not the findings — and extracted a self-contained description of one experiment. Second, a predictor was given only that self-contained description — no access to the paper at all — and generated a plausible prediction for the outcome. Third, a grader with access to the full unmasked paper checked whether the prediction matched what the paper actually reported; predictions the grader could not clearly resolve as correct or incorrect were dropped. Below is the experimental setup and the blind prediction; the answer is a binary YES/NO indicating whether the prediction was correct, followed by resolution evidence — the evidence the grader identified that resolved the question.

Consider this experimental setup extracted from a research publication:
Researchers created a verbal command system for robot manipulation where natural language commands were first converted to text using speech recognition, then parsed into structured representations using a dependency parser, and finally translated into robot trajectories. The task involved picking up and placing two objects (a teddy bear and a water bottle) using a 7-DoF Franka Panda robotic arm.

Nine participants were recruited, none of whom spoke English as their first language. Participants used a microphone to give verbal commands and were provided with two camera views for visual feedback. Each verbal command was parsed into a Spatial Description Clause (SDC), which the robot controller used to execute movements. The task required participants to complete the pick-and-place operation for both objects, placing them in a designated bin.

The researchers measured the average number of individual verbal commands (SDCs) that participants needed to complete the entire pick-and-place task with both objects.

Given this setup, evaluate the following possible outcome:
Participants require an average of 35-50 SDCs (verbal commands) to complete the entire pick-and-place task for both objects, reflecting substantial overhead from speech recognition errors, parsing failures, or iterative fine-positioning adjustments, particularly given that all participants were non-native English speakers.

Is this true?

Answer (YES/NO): YES